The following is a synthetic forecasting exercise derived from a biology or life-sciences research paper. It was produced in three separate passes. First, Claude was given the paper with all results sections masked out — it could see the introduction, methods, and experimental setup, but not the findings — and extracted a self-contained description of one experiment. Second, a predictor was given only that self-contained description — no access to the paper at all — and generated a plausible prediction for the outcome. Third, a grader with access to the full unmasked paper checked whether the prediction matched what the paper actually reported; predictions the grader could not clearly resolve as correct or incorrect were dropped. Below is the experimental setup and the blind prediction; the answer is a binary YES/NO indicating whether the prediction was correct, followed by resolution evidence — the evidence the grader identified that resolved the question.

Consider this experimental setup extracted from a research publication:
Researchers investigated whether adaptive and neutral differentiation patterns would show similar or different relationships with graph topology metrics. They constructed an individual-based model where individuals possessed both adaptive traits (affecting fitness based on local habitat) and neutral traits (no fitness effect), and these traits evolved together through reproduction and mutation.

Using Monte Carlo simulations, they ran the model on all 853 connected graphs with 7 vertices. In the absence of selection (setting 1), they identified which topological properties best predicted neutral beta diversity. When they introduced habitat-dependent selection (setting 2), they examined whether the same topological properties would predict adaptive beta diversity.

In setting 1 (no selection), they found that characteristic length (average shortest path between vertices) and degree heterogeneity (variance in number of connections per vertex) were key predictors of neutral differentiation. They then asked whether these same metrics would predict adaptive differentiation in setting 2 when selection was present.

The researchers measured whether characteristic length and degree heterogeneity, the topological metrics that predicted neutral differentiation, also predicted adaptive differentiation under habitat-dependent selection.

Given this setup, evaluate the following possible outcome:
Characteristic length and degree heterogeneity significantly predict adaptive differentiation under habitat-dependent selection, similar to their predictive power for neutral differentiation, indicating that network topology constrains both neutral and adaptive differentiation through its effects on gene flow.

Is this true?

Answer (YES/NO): NO